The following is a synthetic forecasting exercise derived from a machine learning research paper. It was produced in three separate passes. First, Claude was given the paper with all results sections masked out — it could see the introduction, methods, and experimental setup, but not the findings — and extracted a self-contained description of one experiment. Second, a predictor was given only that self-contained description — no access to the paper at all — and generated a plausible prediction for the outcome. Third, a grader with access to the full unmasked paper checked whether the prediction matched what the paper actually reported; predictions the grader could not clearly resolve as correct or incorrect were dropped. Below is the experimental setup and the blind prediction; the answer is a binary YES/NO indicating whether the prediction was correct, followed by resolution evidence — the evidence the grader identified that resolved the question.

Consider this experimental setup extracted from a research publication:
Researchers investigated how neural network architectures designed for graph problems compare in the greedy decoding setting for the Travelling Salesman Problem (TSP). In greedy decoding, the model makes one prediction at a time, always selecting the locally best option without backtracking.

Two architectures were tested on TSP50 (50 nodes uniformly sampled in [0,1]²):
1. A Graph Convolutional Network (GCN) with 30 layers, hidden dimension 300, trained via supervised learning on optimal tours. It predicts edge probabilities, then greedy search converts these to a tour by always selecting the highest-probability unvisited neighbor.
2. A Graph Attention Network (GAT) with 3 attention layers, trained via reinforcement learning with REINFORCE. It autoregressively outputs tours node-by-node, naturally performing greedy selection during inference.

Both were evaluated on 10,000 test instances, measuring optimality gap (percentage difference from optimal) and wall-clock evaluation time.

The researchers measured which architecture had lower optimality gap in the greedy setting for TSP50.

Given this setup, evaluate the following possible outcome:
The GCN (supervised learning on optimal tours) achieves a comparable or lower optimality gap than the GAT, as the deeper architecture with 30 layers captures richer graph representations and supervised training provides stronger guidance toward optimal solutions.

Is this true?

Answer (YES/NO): NO